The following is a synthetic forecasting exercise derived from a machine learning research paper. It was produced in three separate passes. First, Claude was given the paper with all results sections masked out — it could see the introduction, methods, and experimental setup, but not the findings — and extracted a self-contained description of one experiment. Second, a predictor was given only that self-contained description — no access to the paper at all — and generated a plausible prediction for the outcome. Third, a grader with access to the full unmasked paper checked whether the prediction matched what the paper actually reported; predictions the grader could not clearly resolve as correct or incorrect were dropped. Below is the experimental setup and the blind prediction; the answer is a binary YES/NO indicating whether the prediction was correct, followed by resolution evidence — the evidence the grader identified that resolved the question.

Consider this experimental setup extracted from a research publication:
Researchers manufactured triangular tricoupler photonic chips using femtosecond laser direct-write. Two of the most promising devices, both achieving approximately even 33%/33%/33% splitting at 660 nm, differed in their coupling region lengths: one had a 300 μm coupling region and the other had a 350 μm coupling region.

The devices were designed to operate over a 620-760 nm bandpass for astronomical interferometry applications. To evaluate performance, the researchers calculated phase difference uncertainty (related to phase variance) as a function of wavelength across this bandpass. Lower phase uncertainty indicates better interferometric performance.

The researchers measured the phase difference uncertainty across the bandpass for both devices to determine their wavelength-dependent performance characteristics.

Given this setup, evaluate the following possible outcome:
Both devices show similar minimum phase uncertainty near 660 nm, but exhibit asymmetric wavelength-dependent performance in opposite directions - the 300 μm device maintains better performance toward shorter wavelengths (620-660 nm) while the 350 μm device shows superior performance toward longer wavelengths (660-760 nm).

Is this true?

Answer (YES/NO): NO